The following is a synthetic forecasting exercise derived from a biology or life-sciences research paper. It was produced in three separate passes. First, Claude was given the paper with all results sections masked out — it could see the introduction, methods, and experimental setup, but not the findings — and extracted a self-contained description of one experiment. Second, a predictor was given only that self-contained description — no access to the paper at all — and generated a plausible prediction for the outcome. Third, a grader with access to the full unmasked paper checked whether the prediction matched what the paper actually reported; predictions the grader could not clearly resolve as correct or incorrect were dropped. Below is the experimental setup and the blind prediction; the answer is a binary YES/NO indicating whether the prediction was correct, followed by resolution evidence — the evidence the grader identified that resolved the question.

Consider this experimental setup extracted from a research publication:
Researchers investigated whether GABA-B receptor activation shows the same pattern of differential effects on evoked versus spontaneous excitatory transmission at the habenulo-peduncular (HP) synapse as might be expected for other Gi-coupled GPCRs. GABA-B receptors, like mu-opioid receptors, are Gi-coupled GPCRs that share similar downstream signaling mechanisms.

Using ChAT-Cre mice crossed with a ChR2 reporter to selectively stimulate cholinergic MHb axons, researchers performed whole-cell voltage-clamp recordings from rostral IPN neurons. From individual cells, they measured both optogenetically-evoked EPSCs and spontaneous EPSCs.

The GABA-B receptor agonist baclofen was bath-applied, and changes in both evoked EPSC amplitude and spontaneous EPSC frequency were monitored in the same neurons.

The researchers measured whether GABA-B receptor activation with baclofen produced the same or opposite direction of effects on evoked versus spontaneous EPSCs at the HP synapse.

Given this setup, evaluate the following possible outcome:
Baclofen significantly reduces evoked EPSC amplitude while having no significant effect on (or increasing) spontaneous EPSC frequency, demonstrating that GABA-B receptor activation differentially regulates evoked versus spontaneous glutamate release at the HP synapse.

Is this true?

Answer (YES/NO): NO